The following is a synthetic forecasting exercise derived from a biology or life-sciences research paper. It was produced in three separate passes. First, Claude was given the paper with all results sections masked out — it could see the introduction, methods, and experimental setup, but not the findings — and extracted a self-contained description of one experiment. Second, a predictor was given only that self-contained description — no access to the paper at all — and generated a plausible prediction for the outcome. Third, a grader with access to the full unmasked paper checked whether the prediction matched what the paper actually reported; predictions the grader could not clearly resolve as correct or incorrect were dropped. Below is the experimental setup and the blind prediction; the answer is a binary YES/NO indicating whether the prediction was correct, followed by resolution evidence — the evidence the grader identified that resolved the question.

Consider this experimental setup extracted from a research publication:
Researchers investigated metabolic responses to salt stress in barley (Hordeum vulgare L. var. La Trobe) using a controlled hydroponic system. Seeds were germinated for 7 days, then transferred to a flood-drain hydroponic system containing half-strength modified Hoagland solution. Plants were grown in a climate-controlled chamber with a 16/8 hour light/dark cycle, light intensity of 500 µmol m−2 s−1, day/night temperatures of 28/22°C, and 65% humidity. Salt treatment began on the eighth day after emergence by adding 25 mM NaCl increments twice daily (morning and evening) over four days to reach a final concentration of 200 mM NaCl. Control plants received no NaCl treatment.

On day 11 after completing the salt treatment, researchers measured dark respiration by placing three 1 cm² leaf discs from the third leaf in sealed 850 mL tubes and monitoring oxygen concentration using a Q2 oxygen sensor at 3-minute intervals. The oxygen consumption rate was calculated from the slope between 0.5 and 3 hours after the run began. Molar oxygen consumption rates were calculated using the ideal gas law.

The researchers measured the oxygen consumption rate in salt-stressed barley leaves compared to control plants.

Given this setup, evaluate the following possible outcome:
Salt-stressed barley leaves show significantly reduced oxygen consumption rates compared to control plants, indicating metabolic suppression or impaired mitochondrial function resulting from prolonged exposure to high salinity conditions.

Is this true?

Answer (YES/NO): NO